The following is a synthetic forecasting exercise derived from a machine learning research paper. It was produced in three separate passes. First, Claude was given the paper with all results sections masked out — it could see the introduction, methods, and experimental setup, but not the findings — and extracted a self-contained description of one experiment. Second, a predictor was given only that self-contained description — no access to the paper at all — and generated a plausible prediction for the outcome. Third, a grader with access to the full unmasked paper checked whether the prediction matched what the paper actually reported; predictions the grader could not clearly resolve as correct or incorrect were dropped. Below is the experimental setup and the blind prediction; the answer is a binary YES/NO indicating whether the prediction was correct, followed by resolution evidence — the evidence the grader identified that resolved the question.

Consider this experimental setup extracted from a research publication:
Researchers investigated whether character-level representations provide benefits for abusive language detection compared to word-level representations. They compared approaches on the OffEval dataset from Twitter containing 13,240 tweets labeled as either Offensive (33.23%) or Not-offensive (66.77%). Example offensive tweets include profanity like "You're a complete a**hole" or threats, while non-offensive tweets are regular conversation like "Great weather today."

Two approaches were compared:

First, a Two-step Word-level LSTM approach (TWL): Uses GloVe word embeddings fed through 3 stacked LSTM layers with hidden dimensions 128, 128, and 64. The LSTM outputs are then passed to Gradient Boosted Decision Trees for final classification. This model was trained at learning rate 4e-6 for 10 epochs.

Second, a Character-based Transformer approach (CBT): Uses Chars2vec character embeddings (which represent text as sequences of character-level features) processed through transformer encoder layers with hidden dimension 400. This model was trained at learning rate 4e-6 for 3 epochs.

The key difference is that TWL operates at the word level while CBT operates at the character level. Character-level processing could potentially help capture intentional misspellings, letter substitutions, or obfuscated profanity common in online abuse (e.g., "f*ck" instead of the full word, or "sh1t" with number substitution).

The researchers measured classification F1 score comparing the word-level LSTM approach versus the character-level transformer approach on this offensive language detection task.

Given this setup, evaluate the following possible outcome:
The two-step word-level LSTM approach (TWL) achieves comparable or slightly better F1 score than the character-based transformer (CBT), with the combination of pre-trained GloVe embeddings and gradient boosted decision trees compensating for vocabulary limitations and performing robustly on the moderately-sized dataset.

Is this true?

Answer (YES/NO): NO